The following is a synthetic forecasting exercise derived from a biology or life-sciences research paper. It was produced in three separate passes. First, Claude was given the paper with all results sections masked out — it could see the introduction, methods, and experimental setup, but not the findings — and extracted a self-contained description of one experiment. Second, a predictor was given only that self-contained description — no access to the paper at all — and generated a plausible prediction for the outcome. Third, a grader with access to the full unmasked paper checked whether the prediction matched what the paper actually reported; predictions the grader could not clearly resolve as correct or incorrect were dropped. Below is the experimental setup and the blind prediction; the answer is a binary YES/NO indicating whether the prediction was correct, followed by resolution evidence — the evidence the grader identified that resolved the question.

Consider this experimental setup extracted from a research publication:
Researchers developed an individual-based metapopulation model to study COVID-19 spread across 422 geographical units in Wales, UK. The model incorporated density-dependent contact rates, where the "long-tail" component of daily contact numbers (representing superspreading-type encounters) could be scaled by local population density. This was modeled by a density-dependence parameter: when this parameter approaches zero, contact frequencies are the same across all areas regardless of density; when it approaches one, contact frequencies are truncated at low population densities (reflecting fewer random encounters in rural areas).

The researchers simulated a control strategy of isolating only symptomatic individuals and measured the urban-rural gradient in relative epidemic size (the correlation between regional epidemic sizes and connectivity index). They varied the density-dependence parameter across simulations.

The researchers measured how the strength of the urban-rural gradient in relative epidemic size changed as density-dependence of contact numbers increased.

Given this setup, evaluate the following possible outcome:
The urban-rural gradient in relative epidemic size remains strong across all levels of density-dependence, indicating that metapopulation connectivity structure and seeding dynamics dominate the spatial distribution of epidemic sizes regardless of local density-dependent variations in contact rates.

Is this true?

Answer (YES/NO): NO